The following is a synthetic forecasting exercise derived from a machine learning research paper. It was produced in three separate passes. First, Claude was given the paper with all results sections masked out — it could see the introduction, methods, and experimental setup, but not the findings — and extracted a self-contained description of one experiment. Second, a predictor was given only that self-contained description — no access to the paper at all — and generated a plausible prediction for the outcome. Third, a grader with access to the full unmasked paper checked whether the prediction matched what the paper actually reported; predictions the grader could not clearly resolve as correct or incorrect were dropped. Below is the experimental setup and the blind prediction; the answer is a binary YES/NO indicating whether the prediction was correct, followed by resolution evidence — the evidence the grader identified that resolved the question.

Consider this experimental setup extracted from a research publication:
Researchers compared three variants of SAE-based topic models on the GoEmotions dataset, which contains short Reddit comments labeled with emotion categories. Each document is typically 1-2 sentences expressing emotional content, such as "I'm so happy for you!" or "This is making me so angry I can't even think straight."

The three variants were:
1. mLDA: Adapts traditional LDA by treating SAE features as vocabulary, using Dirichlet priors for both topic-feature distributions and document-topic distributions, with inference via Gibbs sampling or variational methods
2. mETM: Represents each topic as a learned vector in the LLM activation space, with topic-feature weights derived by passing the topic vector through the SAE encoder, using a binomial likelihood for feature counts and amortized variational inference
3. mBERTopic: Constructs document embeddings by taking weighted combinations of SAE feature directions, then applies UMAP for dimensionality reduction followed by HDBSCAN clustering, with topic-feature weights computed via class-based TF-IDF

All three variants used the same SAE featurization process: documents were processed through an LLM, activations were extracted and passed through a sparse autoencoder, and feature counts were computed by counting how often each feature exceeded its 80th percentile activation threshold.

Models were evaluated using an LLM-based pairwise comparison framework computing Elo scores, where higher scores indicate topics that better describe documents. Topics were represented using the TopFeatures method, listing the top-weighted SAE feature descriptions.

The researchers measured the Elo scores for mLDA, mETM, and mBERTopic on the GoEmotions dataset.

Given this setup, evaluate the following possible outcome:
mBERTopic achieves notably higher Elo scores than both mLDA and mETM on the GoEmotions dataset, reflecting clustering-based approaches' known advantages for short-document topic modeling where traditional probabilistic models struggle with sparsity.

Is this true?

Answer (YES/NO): NO